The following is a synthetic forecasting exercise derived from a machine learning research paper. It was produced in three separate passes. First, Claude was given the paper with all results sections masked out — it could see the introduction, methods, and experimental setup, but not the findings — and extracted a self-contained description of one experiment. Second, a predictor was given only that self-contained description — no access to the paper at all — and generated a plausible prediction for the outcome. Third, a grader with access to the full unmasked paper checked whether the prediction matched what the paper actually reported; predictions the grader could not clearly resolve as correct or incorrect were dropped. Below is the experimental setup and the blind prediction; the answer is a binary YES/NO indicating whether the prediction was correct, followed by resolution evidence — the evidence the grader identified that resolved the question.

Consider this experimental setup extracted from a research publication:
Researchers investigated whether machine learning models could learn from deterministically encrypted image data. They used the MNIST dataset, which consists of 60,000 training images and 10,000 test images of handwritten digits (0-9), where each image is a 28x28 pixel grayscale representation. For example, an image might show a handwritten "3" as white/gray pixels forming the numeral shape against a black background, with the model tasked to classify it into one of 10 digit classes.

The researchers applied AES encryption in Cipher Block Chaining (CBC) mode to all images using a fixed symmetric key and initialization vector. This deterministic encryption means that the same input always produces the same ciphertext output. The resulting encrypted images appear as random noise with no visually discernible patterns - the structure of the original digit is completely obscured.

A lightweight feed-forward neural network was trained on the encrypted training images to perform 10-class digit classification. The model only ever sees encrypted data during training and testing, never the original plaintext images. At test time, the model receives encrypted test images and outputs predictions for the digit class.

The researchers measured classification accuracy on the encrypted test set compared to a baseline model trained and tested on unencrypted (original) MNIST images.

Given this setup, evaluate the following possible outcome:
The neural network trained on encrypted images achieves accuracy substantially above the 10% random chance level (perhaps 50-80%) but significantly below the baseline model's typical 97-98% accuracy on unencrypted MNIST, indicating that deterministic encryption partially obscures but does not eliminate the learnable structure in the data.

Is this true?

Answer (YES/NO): NO